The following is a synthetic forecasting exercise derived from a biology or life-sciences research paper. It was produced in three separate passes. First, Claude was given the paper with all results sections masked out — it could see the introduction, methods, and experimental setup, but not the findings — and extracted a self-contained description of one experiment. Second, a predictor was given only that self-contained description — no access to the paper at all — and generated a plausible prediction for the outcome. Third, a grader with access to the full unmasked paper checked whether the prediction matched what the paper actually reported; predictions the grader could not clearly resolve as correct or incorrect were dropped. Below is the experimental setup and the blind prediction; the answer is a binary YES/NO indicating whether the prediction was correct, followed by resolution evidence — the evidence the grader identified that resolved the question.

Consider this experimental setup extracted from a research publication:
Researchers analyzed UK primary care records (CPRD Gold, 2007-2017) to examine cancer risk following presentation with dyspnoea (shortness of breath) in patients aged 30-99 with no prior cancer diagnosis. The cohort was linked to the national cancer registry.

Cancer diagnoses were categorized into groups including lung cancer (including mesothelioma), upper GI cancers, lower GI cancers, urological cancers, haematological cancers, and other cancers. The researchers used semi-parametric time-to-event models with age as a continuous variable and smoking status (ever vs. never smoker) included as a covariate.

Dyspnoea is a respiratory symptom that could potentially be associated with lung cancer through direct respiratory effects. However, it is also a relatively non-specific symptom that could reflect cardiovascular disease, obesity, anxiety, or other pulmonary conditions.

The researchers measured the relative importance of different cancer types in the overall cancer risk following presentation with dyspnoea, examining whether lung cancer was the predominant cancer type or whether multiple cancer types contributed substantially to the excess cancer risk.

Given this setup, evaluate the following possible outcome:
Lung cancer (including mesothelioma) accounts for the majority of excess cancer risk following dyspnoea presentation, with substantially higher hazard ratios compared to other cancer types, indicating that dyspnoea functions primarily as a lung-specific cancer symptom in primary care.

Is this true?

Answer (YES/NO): NO